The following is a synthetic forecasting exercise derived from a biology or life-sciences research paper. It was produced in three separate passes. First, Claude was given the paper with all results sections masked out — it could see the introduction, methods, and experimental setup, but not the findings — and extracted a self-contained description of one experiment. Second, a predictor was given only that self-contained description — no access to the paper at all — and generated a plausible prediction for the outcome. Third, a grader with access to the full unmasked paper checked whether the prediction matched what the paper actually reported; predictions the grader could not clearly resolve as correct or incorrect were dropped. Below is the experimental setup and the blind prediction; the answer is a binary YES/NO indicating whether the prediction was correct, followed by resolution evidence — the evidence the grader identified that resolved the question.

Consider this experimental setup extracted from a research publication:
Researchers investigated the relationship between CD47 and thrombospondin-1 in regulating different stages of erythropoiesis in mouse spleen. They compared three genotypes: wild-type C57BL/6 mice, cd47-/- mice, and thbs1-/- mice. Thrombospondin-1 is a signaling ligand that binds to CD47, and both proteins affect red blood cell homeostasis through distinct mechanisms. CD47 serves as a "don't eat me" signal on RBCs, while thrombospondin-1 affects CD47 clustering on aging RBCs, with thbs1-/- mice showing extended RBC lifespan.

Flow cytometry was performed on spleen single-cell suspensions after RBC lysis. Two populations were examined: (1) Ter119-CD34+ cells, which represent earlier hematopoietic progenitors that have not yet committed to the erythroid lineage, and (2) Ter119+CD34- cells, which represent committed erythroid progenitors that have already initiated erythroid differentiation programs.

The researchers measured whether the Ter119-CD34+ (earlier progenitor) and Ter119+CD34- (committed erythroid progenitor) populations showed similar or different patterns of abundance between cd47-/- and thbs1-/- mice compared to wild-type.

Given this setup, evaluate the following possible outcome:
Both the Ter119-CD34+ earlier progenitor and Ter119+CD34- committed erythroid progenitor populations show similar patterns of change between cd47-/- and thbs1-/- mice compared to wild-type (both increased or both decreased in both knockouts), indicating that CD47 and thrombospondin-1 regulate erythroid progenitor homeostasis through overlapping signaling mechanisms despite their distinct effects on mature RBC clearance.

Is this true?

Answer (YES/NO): NO